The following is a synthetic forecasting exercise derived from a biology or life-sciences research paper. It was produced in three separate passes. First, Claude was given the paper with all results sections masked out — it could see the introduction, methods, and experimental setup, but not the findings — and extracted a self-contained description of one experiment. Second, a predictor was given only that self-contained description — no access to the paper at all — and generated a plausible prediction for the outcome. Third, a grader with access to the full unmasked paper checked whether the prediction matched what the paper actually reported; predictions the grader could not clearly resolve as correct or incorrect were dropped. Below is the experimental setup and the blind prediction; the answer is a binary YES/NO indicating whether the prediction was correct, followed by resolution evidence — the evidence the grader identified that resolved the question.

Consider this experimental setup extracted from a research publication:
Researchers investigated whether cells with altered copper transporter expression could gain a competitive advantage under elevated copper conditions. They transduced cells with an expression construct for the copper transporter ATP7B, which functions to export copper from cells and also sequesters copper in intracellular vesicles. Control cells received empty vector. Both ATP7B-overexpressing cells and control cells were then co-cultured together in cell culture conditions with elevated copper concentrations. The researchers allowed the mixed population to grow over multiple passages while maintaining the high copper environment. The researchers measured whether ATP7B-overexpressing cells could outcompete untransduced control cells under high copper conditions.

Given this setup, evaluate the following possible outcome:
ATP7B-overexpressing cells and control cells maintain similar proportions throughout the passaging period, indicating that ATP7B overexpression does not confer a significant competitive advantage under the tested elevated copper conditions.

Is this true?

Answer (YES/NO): NO